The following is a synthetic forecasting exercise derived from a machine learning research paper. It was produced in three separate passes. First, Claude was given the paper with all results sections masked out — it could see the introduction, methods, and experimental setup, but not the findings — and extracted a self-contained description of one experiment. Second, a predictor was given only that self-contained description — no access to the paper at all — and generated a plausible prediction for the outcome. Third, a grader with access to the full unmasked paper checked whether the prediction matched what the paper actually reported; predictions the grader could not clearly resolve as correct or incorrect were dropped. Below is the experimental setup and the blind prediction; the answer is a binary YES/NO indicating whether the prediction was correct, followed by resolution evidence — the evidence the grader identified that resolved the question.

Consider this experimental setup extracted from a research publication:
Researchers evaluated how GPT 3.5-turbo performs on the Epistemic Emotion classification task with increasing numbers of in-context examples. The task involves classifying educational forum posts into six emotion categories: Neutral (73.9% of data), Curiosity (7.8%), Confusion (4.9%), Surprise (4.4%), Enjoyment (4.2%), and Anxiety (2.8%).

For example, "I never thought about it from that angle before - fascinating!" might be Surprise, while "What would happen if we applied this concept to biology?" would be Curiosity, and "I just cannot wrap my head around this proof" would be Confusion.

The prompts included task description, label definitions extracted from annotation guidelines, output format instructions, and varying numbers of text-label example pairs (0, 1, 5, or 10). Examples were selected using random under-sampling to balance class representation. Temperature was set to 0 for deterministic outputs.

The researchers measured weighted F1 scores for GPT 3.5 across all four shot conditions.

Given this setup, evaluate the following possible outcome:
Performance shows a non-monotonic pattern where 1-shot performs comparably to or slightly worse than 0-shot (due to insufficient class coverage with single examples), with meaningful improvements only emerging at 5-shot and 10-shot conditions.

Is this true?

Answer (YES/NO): NO